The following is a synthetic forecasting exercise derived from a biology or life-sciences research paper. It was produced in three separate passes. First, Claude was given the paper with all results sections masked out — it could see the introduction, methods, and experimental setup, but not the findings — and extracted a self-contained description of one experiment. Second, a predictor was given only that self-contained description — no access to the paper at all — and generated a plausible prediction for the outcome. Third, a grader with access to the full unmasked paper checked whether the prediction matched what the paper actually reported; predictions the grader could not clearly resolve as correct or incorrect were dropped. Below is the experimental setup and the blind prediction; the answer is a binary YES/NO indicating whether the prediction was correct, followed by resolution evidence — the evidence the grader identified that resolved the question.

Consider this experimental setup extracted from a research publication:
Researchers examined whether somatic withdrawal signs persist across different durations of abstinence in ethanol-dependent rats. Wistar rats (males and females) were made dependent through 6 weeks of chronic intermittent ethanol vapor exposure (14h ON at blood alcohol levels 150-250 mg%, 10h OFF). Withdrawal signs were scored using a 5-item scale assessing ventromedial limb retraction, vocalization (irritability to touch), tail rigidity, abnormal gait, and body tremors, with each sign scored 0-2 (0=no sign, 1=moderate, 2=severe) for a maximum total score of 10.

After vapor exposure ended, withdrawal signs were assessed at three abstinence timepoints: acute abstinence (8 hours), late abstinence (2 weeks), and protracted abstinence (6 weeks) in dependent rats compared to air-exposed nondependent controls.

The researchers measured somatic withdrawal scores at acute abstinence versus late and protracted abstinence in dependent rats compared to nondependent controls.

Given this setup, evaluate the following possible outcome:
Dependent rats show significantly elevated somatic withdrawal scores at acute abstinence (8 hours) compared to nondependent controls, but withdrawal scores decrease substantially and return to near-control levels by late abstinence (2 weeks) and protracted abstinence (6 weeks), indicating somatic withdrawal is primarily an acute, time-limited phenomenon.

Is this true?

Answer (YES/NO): YES